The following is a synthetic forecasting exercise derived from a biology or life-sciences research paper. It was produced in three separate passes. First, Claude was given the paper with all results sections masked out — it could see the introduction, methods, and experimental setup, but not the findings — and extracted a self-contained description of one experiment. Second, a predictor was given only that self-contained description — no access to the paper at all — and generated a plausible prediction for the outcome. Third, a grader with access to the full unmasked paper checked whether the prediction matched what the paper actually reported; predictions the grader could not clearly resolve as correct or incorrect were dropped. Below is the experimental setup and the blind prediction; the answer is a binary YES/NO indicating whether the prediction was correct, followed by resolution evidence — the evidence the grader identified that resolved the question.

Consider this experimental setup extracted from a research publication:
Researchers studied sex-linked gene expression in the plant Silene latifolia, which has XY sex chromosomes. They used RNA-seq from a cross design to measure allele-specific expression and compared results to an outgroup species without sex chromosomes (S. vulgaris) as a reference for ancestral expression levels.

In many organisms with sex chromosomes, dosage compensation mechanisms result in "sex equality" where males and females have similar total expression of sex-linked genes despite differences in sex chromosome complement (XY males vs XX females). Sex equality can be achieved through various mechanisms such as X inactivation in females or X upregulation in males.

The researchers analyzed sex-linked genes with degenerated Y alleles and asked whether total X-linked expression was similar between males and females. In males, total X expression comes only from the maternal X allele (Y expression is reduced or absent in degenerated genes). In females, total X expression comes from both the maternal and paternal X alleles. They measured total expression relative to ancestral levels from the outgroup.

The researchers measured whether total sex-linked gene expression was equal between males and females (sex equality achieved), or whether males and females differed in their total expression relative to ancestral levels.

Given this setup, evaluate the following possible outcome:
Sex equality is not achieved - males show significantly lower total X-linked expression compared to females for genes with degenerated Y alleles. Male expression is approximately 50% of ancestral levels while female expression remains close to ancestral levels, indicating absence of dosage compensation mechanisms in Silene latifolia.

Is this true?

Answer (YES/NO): NO